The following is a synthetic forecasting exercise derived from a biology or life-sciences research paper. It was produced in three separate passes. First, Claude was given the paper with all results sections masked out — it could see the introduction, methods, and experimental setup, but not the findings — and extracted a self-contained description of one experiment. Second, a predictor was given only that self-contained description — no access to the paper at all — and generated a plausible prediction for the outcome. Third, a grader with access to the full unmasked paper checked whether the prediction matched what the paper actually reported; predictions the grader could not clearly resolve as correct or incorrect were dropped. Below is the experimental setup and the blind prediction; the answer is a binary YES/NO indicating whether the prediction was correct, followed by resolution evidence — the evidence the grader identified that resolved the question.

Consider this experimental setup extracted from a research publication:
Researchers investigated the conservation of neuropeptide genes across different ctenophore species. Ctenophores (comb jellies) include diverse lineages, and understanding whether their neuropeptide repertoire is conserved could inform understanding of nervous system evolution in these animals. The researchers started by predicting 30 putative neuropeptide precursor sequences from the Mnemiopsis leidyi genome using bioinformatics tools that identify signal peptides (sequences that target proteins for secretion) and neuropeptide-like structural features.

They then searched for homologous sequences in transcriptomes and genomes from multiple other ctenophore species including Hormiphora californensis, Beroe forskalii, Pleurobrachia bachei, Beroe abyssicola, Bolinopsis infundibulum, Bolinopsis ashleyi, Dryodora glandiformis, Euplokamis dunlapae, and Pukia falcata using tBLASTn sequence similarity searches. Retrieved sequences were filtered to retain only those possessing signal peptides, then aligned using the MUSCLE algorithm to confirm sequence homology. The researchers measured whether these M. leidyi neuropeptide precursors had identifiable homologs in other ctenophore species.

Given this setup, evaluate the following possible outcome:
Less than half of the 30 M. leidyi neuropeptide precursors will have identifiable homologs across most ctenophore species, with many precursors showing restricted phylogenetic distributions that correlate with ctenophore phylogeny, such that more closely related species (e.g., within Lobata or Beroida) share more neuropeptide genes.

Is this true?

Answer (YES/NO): NO